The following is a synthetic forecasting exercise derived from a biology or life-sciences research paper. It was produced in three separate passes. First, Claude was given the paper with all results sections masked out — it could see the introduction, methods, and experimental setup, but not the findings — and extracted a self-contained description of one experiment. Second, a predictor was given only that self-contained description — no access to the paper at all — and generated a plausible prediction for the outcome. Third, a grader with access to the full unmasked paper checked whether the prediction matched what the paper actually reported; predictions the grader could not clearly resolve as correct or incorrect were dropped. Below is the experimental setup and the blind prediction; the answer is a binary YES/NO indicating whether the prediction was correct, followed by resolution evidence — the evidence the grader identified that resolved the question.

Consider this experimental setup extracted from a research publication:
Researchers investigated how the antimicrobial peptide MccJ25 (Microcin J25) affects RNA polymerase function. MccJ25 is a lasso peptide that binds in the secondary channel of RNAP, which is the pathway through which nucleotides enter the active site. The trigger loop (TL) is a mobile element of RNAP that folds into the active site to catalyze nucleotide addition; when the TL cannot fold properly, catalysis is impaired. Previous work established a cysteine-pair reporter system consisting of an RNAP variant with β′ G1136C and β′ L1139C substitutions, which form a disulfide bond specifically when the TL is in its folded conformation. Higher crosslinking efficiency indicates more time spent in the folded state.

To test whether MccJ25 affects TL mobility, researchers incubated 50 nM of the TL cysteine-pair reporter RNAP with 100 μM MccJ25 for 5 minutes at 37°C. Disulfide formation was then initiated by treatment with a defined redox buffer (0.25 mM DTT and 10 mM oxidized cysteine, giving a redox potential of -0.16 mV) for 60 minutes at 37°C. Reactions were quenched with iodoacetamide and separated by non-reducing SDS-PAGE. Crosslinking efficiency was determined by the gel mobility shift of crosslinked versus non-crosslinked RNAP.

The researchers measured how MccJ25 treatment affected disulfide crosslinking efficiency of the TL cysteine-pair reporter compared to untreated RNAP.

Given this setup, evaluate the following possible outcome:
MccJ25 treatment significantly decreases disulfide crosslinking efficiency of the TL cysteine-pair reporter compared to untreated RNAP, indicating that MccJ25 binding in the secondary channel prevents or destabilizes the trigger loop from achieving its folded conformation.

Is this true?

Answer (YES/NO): YES